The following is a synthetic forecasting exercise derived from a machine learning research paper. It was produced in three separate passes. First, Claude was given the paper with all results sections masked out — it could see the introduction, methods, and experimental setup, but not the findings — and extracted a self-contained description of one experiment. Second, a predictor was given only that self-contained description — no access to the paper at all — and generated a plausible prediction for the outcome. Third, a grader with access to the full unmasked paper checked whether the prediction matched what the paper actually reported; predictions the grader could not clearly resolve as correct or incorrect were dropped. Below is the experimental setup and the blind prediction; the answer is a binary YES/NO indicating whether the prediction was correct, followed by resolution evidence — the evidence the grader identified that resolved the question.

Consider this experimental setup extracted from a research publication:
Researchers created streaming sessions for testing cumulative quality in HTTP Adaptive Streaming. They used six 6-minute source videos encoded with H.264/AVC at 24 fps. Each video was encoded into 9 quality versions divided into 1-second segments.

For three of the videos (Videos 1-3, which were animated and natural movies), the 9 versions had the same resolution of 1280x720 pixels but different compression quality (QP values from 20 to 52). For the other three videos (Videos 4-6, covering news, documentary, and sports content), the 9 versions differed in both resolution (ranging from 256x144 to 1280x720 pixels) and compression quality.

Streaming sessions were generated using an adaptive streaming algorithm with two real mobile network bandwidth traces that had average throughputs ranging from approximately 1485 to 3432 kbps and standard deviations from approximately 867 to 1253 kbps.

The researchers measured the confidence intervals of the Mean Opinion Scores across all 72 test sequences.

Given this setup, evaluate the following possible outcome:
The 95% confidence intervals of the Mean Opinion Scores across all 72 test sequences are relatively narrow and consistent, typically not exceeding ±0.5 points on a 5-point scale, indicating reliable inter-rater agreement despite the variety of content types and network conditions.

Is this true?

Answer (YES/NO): YES